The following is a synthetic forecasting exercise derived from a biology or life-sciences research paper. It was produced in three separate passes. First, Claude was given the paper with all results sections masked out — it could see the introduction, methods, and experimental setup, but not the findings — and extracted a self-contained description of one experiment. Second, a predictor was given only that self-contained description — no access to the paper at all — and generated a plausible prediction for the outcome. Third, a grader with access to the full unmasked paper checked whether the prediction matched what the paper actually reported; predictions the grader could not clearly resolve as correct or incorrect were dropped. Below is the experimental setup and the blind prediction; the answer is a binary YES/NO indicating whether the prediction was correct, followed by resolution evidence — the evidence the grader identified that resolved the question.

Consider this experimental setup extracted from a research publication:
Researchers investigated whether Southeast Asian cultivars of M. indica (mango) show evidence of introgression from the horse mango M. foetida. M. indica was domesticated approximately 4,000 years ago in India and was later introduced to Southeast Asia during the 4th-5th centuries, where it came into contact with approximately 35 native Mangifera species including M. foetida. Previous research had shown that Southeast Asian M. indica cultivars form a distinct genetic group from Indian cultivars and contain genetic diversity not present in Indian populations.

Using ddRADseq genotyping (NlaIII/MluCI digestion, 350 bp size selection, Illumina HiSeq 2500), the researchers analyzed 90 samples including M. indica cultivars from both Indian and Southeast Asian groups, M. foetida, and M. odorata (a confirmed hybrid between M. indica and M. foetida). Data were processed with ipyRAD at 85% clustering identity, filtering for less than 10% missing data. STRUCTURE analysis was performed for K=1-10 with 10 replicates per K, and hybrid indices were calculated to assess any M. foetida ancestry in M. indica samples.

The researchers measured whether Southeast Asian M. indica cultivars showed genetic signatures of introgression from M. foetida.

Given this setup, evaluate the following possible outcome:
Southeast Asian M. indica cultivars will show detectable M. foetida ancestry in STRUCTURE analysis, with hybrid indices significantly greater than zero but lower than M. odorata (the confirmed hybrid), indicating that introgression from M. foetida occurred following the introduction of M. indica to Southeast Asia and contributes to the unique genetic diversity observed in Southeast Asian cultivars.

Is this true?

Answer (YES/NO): NO